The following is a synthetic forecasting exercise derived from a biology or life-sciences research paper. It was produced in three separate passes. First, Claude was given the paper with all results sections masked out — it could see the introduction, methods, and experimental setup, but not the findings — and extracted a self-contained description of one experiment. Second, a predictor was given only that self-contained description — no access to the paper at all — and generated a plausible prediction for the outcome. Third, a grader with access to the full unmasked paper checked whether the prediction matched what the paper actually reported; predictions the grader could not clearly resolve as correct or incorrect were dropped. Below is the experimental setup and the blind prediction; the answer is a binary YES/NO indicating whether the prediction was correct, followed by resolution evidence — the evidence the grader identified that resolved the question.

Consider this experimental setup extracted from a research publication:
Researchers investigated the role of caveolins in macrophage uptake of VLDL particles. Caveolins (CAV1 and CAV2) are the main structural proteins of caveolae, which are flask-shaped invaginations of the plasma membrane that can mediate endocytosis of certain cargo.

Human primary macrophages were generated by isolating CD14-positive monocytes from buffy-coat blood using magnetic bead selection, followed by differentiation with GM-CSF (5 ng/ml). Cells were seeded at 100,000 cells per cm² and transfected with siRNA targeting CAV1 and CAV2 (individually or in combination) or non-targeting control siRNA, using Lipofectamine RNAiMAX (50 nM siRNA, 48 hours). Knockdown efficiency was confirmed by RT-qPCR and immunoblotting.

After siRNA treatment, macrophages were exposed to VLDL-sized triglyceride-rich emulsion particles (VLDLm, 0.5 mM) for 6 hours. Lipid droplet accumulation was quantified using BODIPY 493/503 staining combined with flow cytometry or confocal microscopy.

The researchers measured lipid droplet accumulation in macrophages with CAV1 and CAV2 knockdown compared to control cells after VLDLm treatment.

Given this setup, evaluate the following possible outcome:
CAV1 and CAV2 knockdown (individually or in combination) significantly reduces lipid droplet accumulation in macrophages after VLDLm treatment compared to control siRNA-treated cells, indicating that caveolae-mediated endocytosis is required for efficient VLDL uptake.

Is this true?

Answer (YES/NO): YES